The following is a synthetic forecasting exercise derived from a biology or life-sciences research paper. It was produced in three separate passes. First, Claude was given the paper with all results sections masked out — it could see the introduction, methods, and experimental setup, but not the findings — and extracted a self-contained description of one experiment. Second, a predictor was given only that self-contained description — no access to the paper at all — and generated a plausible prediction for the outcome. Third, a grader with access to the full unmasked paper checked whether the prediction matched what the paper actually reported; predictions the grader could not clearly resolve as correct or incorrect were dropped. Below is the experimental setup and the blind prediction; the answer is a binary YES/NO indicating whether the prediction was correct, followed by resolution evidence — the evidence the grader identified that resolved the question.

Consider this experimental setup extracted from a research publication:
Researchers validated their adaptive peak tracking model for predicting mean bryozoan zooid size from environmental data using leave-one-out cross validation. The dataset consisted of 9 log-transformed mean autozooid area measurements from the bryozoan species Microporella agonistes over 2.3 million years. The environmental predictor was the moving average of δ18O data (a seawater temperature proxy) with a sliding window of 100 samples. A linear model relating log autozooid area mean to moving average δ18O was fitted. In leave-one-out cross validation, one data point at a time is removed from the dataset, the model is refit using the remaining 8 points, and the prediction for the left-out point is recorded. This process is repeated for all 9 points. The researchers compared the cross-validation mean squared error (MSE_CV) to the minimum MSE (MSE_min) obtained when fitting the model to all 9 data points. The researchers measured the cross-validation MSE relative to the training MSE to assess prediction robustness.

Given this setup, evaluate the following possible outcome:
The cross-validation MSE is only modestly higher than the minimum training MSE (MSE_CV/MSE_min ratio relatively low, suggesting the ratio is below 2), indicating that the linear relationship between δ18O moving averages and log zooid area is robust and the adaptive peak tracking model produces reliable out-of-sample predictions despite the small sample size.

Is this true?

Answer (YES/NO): YES